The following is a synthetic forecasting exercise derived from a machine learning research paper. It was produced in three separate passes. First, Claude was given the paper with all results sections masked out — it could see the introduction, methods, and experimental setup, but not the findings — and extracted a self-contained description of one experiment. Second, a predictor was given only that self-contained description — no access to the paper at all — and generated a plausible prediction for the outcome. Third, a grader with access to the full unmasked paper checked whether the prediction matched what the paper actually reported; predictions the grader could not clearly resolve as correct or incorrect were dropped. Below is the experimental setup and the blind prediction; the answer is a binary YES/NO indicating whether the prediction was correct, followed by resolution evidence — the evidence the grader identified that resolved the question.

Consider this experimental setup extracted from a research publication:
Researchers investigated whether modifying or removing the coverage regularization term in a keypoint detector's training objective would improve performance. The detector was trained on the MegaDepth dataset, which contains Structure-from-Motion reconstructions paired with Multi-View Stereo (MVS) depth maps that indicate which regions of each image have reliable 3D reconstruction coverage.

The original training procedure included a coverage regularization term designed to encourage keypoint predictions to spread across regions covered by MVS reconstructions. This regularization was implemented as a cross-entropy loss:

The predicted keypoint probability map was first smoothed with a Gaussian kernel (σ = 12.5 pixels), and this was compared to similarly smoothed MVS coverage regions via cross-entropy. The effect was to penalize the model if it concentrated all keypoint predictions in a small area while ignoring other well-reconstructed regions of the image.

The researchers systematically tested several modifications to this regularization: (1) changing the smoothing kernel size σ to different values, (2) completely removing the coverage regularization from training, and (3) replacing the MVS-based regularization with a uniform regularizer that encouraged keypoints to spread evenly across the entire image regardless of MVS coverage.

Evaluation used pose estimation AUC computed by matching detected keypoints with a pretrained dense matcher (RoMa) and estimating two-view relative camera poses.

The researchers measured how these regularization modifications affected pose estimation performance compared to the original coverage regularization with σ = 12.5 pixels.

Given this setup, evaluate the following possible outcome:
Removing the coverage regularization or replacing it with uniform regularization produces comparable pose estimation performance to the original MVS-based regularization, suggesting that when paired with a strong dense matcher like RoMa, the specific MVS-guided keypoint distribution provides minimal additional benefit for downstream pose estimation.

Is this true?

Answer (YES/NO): NO